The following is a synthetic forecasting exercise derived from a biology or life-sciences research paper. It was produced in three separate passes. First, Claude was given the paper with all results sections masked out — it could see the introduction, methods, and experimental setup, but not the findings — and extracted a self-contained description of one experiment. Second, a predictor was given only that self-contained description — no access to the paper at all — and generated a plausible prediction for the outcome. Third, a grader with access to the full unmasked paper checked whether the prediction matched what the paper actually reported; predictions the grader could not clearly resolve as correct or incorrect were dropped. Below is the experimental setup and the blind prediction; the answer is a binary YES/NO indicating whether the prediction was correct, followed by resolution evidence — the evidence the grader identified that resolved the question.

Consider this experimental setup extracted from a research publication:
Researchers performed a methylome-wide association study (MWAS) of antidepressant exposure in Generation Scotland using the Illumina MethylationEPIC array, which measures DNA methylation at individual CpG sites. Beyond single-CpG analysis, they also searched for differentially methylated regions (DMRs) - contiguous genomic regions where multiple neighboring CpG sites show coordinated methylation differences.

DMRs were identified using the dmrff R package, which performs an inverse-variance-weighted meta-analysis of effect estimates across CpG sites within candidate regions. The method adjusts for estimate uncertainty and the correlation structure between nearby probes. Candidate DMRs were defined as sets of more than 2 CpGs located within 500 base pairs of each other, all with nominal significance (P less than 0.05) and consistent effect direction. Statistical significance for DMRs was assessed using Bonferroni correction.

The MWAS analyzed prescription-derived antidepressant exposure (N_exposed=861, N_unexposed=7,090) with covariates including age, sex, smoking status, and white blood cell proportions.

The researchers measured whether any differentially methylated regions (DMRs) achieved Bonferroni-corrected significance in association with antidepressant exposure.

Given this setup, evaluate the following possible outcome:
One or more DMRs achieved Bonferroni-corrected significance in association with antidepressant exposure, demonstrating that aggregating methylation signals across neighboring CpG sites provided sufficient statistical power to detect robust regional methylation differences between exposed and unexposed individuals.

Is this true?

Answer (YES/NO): NO